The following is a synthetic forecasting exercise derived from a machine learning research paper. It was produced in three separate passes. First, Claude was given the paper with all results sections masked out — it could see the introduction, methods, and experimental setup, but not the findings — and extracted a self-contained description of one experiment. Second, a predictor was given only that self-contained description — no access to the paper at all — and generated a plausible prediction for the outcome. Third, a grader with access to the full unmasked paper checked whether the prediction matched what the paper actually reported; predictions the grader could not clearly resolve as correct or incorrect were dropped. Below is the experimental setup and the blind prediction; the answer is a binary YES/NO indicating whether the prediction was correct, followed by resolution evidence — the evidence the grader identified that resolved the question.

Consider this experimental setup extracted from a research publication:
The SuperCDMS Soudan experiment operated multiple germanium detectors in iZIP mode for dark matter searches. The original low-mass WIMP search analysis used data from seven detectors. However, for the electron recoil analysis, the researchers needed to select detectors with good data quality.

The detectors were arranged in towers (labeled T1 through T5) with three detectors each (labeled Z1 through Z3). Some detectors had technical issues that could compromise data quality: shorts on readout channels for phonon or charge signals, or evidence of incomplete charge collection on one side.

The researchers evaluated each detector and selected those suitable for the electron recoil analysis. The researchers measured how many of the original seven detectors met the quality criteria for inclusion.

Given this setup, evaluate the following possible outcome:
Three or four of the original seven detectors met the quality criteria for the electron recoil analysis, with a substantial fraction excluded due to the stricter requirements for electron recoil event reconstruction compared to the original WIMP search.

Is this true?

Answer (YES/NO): NO